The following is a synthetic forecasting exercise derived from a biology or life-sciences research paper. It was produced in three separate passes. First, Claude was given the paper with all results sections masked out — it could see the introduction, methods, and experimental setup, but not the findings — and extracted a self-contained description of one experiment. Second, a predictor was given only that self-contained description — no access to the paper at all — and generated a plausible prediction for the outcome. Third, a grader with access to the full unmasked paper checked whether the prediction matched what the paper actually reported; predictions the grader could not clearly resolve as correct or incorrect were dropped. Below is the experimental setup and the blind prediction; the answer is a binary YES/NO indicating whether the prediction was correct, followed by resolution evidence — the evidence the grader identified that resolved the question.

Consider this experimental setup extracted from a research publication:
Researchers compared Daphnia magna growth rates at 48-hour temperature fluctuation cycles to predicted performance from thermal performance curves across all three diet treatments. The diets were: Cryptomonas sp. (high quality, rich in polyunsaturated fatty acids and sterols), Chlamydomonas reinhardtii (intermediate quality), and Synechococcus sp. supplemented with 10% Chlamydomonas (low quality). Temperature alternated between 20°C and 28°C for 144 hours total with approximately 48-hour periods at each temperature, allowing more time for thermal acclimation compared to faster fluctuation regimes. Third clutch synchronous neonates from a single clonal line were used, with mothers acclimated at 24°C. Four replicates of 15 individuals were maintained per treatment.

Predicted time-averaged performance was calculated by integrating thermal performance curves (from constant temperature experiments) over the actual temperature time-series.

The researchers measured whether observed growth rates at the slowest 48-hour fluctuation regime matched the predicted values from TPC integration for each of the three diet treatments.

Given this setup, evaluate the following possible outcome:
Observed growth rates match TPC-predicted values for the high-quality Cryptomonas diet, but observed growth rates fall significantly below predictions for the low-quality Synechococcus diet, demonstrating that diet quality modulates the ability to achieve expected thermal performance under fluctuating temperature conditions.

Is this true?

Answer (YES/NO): NO